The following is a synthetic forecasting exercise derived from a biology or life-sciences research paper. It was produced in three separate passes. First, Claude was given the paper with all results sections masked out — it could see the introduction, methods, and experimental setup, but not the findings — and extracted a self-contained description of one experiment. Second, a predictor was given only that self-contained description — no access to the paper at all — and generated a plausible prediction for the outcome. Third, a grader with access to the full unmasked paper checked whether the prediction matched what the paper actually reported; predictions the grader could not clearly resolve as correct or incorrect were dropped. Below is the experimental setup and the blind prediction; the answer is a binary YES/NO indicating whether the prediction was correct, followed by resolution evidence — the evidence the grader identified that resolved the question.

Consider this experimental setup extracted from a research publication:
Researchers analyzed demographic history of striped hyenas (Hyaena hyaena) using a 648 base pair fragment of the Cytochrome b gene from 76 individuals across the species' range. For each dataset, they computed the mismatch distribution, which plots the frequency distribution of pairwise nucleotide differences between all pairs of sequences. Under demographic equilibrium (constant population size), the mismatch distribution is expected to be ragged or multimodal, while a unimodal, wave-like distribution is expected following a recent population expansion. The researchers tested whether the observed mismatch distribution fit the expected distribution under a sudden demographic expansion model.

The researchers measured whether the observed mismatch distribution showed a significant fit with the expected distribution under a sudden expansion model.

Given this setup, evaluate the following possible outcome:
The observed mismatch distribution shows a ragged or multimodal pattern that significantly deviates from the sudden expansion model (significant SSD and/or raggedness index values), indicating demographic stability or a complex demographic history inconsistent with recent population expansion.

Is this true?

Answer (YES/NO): NO